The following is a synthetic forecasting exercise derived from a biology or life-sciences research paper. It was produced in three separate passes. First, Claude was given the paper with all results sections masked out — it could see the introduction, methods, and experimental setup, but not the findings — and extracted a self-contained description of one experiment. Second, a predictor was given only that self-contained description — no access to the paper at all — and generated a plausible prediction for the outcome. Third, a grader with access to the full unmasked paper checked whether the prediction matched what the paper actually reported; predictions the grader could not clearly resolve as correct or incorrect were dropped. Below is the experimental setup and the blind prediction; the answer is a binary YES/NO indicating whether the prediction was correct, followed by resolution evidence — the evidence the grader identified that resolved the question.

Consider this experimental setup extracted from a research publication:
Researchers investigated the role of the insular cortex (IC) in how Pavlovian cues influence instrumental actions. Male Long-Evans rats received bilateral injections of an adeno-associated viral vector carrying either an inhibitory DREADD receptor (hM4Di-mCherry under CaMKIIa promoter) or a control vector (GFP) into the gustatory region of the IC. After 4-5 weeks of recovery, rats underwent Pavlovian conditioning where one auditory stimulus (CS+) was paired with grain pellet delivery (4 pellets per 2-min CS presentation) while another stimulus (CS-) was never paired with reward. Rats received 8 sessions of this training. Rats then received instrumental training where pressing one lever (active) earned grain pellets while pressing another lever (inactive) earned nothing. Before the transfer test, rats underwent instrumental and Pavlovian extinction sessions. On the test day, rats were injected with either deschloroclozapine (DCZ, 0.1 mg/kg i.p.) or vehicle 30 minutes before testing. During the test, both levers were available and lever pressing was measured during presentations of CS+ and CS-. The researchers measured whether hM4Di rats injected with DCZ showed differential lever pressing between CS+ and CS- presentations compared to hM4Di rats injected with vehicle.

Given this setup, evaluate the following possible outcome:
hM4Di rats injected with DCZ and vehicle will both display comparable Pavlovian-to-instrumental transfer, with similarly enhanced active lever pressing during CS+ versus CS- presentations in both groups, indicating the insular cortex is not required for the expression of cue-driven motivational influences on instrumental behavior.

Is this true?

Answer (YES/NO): NO